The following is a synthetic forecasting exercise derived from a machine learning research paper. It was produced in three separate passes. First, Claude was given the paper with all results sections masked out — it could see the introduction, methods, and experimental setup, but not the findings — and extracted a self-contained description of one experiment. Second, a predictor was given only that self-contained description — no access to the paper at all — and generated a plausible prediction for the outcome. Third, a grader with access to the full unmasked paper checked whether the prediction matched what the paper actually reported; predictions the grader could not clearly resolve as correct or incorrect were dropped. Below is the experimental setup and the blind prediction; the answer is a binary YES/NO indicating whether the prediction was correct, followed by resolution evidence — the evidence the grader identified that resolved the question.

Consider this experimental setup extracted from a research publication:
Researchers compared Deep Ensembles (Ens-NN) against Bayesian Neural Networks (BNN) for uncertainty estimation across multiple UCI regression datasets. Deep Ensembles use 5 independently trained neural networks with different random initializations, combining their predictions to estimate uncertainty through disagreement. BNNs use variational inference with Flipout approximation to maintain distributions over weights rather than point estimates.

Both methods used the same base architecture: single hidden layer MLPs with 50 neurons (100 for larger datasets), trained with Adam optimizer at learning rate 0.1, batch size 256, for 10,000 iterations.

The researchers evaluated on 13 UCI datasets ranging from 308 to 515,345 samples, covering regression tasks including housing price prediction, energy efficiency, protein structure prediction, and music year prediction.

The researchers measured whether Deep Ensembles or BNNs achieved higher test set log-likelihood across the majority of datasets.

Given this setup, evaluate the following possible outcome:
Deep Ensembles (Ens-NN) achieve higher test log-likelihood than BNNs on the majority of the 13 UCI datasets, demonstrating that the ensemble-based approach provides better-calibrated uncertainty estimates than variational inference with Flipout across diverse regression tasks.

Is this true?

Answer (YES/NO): YES